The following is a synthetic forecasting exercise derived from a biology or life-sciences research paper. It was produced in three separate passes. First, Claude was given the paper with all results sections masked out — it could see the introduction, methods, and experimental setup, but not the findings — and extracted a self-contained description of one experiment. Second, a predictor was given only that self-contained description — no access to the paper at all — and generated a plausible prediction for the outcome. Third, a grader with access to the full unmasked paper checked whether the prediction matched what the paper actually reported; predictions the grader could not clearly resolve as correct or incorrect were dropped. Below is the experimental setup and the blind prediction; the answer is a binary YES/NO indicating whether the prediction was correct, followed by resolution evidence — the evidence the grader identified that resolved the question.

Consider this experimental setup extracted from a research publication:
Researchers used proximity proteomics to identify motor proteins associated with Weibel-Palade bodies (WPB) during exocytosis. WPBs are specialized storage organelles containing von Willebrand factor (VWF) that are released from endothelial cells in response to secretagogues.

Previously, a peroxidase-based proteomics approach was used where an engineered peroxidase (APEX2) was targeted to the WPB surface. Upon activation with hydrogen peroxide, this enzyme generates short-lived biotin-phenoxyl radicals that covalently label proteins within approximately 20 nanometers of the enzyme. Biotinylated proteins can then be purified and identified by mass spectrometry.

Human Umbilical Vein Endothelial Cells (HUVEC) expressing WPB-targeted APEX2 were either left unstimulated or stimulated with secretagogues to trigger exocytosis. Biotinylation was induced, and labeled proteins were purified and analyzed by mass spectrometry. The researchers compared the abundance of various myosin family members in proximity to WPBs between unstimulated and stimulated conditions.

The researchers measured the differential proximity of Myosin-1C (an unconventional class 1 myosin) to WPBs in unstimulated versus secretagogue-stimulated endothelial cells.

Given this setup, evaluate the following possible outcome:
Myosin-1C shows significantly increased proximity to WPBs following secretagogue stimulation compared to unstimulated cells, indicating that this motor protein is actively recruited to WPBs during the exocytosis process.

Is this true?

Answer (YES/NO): YES